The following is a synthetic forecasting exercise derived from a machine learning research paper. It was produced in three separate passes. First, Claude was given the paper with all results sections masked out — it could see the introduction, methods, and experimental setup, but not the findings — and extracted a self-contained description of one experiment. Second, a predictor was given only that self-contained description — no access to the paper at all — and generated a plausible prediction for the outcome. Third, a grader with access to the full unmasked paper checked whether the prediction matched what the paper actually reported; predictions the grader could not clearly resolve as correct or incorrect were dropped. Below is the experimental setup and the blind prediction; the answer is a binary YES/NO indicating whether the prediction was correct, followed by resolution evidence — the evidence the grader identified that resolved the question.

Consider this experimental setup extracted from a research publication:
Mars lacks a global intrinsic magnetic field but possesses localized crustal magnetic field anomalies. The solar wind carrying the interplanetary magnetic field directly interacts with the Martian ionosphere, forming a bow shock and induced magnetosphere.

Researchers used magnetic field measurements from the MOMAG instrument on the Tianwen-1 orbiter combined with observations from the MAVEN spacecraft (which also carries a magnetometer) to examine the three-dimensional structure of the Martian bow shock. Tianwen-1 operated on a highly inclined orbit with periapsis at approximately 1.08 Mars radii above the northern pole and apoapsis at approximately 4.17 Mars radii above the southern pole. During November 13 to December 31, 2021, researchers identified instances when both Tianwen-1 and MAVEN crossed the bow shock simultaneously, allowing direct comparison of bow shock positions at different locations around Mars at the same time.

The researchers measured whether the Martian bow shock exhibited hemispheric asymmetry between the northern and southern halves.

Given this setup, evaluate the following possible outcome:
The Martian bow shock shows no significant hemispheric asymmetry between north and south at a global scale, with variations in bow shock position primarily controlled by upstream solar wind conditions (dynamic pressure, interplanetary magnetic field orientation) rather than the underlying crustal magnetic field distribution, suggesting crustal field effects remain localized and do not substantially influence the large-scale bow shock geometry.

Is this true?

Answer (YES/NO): NO